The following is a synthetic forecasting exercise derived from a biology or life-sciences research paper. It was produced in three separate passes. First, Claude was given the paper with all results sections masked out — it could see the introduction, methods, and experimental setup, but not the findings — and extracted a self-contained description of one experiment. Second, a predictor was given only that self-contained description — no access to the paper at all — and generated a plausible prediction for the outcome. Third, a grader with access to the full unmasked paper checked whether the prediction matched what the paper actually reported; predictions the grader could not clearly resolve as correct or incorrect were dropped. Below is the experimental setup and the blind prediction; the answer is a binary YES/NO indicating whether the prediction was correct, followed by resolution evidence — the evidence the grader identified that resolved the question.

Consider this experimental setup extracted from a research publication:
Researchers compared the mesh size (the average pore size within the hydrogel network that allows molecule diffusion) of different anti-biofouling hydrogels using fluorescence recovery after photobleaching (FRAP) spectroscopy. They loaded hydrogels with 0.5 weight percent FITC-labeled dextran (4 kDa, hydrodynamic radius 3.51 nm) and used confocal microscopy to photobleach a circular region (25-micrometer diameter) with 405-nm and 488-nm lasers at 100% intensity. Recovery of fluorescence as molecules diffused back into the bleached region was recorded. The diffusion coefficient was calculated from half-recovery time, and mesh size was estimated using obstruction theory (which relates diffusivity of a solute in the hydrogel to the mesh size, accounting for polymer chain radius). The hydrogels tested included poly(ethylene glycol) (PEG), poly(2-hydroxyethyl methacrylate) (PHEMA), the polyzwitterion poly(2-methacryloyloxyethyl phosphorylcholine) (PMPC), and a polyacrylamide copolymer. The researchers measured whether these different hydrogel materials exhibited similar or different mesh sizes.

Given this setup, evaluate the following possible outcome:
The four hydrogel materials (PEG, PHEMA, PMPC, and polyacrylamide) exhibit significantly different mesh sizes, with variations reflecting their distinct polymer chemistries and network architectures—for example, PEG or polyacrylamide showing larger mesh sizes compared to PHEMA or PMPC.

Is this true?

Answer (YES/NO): NO